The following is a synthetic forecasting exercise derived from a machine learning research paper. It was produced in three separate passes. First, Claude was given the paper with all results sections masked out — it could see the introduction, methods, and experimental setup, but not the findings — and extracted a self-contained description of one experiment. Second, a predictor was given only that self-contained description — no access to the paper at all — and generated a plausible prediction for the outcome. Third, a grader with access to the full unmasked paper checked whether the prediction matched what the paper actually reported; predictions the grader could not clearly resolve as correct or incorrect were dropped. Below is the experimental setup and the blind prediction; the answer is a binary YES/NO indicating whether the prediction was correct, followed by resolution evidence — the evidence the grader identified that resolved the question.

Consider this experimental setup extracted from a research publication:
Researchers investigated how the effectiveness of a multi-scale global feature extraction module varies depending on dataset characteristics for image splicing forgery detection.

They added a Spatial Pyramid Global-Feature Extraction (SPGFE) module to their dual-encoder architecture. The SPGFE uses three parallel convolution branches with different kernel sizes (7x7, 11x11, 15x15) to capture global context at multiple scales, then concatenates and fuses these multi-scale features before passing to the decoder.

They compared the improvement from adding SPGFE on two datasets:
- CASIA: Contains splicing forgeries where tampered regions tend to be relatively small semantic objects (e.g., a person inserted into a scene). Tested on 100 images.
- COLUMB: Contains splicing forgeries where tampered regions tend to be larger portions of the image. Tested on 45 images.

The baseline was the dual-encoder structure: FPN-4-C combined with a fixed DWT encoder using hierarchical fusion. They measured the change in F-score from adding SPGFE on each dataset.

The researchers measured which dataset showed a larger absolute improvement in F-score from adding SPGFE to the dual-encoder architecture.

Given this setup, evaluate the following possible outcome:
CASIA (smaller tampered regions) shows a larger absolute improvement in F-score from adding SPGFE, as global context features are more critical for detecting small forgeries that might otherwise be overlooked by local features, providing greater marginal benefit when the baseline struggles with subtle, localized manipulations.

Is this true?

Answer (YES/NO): NO